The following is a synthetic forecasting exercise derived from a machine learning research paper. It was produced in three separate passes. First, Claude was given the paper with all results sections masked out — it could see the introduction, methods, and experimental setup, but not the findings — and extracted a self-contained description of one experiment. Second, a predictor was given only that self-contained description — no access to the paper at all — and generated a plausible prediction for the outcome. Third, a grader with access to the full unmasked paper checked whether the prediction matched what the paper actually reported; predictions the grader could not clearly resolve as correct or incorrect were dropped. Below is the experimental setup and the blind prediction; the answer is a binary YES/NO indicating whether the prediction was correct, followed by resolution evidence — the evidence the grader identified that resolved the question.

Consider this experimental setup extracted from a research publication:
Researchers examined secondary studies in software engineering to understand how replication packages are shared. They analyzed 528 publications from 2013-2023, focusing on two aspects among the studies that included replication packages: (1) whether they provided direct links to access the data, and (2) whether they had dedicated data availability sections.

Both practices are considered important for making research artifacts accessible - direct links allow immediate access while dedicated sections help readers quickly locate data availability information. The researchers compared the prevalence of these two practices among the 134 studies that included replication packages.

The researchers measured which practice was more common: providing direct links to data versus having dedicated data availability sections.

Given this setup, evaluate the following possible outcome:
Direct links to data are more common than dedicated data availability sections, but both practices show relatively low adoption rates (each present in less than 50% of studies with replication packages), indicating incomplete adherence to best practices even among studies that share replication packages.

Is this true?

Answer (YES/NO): NO